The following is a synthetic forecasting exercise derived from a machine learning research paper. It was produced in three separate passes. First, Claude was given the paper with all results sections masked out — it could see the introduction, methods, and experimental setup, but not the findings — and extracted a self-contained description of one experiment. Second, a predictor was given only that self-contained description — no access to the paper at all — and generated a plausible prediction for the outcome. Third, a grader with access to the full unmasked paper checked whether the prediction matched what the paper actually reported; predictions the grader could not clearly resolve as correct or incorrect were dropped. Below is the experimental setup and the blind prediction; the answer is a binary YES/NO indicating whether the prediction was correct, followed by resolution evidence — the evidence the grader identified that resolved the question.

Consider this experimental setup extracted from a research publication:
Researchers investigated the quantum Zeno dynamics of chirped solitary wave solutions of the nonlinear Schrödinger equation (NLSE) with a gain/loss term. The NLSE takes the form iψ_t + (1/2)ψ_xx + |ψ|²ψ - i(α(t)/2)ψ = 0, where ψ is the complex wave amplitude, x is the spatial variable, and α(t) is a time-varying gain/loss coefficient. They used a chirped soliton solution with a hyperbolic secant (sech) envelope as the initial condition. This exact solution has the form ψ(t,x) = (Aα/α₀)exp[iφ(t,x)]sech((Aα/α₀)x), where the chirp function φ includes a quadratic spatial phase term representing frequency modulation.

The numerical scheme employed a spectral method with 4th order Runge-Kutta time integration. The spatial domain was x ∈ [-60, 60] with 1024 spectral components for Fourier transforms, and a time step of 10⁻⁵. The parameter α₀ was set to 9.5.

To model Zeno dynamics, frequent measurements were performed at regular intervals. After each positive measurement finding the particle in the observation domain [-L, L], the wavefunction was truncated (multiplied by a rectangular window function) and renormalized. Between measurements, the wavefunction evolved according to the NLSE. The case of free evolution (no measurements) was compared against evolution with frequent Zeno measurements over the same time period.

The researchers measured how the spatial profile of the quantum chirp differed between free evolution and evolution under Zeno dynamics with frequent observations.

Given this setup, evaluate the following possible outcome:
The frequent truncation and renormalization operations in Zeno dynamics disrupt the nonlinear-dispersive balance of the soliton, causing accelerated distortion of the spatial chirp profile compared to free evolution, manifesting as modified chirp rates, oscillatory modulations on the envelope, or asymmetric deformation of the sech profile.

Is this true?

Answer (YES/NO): NO